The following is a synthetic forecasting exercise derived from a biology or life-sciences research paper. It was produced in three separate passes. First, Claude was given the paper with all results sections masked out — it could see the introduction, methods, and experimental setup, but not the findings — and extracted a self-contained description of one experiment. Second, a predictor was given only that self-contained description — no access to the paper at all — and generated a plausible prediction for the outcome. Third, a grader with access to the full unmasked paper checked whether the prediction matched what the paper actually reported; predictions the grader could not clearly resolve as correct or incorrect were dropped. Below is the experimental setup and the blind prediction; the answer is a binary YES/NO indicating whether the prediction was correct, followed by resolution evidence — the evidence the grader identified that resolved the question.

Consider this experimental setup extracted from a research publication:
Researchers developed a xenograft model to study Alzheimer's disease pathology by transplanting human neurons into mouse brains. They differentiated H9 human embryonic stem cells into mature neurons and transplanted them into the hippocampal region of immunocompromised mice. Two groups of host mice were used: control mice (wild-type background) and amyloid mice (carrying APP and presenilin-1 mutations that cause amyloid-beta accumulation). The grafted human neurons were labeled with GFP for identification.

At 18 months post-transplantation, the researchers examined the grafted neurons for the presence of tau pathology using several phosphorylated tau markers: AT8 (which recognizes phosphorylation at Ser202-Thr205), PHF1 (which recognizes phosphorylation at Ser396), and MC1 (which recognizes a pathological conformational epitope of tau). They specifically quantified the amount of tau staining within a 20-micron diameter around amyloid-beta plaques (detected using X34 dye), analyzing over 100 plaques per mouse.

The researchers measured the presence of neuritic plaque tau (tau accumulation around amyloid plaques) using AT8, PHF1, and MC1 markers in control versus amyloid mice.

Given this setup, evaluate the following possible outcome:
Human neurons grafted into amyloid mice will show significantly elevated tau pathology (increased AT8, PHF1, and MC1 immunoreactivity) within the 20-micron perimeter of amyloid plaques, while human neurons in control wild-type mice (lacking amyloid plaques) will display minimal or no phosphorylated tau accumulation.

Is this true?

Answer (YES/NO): YES